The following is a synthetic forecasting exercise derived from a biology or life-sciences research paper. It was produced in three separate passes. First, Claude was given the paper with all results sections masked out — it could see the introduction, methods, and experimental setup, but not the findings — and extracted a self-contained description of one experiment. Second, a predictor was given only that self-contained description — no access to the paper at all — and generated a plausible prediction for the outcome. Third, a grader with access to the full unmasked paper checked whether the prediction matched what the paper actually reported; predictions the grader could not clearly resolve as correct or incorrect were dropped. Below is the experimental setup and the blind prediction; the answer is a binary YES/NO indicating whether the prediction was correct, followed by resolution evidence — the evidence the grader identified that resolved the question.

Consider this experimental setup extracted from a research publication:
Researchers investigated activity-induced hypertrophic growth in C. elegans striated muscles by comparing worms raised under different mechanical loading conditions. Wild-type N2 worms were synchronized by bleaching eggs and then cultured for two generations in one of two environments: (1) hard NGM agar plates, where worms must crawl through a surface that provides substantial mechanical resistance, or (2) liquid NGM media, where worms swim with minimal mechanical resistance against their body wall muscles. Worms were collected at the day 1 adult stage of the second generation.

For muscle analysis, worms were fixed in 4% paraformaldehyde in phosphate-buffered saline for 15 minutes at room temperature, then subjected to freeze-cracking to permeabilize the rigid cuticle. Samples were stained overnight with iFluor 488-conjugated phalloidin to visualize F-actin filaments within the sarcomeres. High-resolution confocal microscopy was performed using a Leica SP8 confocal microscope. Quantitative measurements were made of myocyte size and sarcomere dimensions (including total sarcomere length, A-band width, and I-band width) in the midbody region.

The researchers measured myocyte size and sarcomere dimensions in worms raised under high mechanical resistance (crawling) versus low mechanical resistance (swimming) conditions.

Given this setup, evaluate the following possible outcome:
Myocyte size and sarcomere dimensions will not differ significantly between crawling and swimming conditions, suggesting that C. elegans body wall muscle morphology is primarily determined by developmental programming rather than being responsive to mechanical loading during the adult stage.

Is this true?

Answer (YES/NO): NO